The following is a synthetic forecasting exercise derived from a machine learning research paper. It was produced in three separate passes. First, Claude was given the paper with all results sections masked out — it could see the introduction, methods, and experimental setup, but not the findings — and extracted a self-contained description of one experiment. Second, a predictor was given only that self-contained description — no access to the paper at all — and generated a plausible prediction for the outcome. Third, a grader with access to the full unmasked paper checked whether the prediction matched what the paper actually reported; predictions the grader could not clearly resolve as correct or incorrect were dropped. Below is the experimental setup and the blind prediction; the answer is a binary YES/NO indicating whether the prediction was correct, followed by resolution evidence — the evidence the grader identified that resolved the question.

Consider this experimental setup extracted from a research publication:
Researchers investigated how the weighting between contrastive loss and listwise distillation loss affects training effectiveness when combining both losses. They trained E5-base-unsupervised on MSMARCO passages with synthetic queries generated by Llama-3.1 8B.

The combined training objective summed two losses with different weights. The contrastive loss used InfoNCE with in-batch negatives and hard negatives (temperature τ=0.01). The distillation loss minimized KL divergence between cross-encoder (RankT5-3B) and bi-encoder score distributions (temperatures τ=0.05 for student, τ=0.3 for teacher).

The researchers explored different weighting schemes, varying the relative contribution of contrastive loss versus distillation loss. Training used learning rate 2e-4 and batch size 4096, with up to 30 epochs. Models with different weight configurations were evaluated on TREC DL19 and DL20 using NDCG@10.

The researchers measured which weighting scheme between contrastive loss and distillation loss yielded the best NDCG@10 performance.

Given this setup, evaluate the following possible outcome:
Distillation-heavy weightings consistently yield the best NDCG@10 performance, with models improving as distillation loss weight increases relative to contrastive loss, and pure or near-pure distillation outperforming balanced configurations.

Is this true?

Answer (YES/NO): YES